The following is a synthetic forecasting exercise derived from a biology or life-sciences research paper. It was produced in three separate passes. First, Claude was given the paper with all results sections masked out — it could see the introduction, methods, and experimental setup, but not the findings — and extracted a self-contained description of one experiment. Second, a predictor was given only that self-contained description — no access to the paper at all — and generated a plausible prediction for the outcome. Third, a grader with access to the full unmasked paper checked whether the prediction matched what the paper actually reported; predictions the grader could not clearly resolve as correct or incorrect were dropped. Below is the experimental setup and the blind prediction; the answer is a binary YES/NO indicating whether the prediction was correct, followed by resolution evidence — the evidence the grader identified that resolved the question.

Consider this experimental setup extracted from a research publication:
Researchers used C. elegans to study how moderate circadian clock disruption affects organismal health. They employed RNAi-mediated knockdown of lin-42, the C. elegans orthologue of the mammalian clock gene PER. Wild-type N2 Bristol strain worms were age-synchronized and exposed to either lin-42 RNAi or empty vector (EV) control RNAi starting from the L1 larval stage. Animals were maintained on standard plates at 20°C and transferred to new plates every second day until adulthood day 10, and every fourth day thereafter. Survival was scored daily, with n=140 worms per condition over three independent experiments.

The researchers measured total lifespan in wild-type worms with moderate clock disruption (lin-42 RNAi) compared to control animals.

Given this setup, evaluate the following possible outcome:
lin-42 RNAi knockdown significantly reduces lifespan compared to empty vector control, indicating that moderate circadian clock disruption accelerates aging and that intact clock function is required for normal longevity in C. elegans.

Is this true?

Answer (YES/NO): NO